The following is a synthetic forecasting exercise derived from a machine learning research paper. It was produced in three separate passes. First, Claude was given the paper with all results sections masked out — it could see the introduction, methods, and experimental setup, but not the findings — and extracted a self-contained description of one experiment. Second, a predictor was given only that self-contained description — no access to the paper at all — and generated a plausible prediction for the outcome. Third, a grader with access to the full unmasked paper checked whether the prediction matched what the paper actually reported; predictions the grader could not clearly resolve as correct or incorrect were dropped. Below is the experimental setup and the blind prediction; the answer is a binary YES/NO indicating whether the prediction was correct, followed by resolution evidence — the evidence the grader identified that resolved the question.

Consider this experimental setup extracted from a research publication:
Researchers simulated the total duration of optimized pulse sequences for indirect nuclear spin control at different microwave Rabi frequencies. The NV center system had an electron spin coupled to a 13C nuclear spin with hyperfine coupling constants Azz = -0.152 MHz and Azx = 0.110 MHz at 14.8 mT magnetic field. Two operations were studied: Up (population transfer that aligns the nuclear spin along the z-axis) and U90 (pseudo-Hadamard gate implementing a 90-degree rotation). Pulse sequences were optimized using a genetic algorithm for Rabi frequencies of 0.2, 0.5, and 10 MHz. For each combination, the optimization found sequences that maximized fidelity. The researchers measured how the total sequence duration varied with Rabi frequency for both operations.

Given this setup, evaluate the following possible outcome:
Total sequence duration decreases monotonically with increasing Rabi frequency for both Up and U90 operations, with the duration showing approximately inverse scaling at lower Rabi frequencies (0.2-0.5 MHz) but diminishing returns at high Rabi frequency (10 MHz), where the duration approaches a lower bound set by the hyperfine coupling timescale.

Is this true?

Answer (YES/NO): NO